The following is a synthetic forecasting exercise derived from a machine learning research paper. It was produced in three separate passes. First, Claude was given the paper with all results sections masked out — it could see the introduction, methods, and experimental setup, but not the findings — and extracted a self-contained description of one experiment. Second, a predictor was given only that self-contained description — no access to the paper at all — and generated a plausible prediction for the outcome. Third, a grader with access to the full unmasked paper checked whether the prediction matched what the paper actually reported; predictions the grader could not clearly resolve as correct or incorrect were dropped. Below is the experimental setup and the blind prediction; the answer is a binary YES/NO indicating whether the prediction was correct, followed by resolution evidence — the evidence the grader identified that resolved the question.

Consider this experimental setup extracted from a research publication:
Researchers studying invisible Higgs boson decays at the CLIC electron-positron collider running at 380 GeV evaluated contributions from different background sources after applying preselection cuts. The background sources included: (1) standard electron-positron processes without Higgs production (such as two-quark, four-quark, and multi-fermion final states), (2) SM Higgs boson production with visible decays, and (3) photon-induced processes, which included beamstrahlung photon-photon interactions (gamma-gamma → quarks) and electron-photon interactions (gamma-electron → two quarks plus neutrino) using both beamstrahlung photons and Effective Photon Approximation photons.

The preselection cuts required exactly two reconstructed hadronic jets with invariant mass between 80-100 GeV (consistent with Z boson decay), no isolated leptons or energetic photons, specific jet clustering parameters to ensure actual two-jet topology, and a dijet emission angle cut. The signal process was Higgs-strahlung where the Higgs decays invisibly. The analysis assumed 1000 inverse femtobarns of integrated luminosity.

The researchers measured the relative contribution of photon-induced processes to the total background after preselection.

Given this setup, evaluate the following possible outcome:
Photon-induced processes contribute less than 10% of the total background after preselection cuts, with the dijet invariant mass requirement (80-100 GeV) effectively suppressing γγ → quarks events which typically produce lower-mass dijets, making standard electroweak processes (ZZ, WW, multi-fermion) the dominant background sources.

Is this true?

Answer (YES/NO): NO